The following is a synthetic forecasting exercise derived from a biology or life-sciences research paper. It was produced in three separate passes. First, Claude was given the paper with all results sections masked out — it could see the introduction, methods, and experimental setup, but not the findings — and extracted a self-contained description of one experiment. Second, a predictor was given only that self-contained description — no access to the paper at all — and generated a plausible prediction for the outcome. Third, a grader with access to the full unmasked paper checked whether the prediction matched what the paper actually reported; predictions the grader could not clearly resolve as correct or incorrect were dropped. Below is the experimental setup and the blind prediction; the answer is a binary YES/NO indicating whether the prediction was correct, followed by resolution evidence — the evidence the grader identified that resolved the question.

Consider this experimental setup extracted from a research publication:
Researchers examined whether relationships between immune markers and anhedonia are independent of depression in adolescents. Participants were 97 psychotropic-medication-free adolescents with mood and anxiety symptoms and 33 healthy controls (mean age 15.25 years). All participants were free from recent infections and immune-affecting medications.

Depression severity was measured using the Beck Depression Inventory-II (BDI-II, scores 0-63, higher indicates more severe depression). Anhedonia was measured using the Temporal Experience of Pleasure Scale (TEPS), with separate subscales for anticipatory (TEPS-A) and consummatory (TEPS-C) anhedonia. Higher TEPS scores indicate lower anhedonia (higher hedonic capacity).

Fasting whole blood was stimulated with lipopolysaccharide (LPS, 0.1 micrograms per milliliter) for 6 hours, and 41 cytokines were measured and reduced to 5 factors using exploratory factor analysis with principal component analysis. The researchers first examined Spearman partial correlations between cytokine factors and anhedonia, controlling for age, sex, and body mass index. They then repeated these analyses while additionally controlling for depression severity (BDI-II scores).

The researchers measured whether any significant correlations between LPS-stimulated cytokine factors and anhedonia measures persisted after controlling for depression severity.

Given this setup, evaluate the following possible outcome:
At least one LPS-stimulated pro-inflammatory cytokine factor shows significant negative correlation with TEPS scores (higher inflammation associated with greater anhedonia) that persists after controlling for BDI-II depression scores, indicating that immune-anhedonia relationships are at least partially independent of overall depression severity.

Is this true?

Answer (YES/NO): NO